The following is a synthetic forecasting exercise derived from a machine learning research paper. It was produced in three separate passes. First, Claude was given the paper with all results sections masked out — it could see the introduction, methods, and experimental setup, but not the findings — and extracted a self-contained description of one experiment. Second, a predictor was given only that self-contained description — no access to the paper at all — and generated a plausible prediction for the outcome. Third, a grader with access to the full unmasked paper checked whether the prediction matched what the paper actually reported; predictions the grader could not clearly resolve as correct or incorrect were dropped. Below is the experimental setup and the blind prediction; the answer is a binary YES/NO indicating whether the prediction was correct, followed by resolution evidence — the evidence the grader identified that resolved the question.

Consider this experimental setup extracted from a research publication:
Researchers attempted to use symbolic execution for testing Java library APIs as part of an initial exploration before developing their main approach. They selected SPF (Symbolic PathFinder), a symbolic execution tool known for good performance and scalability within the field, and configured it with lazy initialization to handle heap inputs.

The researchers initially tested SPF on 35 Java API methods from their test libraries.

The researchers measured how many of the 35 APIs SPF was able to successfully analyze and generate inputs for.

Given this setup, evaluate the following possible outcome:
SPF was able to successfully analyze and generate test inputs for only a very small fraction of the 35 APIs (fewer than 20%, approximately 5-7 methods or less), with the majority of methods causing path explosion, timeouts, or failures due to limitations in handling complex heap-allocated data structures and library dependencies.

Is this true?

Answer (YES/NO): YES